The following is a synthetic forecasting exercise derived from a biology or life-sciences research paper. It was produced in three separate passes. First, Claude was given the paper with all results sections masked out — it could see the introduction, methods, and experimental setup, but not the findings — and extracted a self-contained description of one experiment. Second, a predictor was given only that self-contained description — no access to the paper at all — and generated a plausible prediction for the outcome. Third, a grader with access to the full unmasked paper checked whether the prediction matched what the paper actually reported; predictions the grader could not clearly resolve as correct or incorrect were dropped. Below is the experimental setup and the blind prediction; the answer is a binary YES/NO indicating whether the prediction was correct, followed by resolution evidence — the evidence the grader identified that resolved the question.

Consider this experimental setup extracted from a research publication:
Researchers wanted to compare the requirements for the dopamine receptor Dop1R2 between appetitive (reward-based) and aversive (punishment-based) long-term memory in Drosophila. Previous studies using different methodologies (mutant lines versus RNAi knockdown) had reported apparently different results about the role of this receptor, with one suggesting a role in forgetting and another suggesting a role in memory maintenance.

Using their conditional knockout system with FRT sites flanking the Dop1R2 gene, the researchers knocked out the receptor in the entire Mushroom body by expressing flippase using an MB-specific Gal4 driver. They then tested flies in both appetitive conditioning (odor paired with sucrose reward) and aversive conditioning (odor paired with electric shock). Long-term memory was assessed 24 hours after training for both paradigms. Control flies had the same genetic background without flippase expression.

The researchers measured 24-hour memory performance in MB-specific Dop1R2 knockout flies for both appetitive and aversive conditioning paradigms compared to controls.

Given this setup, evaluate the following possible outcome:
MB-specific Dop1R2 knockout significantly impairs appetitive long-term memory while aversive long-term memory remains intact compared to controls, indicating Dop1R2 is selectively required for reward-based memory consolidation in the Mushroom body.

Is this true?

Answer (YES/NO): NO